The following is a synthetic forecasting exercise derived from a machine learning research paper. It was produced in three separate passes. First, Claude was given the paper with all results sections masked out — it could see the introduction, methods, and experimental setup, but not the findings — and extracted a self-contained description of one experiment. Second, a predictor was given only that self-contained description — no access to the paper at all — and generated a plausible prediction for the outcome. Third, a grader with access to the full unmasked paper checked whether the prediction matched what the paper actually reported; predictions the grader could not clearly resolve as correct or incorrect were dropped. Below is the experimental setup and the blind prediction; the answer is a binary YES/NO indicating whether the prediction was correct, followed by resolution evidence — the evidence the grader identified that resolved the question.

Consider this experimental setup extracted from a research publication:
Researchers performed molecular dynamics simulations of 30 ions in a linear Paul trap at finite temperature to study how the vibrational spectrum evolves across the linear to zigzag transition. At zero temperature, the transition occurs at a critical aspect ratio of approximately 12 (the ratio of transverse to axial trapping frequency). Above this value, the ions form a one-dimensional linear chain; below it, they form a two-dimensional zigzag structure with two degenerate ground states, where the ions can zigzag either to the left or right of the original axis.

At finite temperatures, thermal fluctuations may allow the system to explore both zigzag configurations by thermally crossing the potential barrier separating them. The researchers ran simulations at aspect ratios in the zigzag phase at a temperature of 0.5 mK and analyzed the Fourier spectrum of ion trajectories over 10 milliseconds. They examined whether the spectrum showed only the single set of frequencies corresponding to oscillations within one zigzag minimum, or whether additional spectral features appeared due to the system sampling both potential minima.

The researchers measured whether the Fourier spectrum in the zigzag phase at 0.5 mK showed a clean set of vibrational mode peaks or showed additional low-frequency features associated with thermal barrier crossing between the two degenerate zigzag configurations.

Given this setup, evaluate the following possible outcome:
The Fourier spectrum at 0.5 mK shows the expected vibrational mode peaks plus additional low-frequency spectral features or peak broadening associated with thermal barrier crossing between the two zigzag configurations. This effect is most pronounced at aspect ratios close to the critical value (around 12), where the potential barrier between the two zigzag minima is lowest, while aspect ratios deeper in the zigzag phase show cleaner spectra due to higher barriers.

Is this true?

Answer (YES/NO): YES